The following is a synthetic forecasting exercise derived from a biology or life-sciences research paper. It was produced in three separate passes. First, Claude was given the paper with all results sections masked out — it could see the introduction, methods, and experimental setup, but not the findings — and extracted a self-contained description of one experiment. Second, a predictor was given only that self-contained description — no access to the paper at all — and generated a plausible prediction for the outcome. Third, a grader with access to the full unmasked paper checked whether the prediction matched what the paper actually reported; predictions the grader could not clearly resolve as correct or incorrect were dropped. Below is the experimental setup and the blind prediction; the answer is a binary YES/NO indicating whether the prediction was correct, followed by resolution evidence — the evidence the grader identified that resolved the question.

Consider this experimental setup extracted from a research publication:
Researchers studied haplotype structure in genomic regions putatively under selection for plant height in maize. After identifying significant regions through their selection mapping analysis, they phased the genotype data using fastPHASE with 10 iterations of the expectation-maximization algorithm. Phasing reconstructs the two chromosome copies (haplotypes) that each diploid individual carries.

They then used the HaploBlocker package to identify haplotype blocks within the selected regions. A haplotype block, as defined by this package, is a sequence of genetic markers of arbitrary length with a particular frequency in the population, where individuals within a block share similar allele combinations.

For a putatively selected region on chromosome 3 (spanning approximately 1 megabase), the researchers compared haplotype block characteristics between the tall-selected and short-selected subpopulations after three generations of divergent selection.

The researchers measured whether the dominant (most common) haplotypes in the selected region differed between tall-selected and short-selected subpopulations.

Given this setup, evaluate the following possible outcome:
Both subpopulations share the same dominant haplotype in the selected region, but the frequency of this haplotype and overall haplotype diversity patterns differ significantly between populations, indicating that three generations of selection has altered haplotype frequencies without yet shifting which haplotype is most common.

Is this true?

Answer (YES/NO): NO